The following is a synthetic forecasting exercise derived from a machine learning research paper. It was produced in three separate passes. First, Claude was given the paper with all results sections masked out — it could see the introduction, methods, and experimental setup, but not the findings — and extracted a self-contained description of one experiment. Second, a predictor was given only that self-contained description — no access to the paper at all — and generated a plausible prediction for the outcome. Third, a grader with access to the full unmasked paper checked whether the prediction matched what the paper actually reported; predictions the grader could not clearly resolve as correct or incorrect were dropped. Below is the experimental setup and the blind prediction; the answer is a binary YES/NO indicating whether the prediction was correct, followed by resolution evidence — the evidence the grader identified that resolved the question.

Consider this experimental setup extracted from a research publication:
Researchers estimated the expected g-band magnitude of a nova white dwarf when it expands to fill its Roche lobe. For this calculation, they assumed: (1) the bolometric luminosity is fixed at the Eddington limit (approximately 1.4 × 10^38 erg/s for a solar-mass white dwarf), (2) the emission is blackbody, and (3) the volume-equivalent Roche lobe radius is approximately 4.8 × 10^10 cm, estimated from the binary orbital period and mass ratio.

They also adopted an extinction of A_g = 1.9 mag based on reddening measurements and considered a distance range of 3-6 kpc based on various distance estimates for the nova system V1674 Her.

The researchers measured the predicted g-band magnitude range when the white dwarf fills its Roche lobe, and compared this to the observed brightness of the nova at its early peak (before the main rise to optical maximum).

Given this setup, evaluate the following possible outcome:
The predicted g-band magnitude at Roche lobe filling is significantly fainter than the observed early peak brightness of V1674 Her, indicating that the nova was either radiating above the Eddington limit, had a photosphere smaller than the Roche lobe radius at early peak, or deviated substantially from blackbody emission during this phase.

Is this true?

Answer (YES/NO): NO